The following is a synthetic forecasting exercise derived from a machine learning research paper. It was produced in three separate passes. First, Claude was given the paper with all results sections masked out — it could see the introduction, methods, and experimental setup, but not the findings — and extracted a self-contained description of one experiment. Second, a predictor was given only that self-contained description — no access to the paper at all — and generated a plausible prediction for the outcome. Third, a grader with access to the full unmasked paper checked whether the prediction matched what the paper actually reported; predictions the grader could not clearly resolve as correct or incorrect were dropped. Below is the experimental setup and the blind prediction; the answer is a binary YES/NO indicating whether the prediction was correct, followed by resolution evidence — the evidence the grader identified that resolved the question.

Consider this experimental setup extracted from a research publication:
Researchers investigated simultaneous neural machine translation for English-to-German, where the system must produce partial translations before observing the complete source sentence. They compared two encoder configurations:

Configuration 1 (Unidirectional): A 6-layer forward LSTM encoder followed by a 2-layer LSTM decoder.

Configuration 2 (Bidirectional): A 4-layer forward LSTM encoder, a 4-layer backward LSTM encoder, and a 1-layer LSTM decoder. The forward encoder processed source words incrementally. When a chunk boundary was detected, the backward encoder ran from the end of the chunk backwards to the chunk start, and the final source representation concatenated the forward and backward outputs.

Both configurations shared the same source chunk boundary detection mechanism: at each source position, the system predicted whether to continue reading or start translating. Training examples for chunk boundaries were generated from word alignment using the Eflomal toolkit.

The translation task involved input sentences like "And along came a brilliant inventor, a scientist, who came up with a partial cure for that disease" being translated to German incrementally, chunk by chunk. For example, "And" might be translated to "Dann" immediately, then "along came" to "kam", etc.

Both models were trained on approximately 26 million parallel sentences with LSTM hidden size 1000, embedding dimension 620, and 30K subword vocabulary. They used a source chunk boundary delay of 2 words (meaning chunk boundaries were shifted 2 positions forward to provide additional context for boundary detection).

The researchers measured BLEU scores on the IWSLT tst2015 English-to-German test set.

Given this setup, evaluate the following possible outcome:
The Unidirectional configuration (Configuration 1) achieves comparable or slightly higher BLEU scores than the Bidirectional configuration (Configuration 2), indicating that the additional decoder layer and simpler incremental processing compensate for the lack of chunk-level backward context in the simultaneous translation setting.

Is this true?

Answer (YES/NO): YES